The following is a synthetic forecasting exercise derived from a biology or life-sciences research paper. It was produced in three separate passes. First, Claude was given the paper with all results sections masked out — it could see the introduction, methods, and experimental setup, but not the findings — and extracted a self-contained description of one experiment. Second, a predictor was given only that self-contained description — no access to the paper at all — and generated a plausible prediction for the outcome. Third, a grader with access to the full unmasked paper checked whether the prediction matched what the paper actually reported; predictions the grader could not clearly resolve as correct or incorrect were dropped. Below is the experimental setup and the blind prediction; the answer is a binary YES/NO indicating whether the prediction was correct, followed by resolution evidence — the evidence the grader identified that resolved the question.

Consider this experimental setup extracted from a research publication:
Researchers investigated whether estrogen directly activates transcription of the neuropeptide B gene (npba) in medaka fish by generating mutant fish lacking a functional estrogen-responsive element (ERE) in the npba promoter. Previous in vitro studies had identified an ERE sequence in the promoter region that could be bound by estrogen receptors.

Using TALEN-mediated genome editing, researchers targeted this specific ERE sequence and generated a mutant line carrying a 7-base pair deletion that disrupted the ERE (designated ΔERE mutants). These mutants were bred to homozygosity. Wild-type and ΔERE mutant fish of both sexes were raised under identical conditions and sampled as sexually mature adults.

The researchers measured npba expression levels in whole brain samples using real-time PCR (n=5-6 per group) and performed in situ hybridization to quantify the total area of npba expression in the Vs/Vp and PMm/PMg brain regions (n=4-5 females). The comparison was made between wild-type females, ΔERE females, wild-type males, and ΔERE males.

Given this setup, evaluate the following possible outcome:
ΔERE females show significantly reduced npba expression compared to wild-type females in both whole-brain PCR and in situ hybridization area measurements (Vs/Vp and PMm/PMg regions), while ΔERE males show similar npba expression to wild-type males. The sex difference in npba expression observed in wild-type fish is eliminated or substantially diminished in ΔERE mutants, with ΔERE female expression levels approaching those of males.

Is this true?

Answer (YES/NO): NO